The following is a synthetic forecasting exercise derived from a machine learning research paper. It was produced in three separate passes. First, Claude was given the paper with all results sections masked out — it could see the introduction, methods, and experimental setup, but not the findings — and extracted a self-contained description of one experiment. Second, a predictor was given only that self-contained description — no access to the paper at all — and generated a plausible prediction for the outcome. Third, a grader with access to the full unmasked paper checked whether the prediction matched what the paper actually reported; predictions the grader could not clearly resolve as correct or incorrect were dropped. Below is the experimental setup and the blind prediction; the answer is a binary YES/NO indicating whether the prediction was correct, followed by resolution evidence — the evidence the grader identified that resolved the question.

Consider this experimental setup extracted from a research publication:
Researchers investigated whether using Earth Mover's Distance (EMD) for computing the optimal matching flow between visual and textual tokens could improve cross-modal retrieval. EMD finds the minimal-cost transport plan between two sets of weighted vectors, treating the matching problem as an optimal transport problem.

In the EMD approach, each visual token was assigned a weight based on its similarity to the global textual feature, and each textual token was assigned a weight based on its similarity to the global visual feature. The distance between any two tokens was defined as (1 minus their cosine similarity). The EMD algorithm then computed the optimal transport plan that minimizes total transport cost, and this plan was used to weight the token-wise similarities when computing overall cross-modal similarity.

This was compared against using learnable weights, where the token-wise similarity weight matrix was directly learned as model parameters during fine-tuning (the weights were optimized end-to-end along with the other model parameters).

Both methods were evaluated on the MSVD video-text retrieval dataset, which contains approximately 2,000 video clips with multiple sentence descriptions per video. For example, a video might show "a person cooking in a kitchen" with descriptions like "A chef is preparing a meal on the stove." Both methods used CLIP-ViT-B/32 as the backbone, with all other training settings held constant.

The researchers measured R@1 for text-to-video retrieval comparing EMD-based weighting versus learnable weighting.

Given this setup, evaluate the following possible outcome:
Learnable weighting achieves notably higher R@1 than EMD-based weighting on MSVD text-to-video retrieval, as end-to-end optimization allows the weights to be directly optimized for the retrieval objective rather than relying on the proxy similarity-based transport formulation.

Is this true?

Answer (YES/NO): NO